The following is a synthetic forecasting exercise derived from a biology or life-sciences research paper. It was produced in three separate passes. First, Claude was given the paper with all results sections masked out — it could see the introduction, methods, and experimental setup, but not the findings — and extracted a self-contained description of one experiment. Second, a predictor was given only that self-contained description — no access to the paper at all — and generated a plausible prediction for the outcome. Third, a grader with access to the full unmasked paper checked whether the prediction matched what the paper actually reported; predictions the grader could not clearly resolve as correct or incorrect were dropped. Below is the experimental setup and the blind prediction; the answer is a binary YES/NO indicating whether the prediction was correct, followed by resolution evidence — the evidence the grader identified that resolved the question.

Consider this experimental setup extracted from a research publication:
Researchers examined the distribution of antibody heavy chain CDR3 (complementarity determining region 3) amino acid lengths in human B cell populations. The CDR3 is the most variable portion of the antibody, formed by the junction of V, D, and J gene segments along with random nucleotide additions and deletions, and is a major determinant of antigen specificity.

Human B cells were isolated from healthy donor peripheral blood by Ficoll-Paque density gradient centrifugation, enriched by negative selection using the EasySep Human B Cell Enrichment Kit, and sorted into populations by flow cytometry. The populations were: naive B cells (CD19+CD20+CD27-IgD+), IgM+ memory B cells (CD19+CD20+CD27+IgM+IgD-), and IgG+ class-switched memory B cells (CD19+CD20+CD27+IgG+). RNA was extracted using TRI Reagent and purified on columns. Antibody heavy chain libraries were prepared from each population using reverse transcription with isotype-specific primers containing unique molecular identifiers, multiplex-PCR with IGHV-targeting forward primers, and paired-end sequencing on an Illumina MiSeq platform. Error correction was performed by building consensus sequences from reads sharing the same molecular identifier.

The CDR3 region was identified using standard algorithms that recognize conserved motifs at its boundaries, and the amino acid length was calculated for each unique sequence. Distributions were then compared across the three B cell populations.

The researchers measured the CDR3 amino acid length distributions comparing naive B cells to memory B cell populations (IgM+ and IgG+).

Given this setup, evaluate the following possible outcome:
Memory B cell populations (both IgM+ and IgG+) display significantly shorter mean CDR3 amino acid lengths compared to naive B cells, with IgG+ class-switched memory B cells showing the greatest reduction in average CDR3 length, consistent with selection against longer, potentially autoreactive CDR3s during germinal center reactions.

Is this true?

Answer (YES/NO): NO